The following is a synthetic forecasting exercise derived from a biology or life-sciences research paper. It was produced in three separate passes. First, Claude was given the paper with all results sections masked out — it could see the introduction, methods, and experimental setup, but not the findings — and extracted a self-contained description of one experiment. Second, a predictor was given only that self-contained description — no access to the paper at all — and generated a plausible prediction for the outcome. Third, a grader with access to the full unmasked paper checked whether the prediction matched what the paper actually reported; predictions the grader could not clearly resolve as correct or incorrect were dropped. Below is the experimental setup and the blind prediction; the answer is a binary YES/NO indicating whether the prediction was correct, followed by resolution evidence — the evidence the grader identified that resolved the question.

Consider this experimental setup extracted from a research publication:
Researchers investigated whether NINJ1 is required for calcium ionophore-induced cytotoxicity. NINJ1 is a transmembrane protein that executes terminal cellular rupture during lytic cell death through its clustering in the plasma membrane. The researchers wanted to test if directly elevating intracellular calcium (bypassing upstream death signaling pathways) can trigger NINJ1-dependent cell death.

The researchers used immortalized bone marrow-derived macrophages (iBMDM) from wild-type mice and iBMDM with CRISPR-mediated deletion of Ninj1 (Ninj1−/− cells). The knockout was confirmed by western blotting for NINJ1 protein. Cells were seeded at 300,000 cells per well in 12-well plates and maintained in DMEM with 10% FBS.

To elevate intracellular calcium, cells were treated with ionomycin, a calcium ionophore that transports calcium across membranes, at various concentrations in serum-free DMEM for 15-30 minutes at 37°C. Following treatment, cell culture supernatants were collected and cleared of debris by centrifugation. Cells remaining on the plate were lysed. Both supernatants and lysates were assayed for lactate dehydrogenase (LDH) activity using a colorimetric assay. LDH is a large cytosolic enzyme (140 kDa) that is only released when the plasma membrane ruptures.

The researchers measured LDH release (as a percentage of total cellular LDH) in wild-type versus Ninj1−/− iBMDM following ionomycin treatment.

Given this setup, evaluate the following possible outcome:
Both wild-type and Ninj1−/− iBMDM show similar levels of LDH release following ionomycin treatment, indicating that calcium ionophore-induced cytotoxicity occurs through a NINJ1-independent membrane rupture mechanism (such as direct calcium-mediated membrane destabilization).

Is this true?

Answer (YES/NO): NO